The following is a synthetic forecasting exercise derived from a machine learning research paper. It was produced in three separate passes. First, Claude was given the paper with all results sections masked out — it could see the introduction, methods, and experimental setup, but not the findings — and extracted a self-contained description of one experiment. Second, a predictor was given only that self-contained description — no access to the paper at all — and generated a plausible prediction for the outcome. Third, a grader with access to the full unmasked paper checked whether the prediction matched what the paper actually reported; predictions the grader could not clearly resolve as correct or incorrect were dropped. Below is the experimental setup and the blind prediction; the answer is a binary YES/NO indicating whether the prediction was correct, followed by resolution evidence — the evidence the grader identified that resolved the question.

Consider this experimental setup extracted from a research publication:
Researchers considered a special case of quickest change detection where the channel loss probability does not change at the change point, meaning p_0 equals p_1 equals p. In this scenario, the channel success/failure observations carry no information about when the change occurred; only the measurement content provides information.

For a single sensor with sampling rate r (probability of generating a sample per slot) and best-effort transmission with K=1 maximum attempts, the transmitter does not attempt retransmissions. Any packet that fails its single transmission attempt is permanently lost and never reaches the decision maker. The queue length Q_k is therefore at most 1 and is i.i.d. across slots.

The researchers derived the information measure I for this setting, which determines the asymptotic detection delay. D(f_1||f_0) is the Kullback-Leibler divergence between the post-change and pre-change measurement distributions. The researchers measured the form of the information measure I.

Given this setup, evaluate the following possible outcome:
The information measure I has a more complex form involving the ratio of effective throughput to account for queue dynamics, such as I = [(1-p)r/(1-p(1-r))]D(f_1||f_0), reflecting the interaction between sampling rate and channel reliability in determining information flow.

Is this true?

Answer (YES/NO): NO